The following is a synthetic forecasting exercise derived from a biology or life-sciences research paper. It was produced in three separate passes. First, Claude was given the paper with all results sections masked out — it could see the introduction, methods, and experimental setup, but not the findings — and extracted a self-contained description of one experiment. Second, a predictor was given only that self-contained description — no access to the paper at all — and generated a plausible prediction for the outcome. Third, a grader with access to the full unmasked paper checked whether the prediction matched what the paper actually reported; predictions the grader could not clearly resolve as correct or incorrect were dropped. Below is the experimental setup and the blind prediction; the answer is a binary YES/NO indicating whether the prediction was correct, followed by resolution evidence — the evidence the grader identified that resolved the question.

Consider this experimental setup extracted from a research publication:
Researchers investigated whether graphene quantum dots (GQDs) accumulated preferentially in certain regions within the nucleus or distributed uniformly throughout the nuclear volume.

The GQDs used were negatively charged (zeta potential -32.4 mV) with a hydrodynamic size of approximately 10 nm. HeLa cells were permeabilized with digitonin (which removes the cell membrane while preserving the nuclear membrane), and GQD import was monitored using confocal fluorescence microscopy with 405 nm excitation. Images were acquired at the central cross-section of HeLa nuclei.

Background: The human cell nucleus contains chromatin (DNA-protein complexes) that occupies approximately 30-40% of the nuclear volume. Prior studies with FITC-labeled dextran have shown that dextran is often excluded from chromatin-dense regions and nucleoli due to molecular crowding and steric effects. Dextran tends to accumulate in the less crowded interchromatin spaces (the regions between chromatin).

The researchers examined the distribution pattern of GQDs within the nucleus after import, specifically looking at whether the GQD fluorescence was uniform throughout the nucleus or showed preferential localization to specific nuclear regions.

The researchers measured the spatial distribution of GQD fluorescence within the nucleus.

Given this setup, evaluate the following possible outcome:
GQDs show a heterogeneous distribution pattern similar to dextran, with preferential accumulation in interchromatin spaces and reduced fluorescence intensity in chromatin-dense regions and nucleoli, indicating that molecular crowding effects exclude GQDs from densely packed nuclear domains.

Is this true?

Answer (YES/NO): NO